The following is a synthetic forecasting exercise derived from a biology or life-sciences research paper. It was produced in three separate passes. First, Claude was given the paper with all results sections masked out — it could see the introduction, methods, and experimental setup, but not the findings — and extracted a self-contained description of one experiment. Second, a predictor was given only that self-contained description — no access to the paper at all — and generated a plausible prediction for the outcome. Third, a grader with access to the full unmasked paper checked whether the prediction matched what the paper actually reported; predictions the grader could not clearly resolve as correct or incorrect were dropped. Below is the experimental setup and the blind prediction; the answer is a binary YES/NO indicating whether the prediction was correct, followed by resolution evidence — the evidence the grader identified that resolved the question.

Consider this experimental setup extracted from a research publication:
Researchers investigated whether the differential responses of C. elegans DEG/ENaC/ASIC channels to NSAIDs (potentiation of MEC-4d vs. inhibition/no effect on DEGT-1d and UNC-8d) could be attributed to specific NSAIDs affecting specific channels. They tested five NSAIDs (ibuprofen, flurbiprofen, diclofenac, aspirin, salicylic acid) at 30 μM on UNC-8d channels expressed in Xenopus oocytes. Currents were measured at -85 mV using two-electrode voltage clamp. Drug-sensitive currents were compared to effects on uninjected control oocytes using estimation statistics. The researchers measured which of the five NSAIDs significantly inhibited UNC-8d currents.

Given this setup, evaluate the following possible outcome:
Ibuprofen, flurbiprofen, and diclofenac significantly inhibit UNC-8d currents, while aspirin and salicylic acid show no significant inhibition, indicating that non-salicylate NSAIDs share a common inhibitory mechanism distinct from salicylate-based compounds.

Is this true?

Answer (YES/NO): NO